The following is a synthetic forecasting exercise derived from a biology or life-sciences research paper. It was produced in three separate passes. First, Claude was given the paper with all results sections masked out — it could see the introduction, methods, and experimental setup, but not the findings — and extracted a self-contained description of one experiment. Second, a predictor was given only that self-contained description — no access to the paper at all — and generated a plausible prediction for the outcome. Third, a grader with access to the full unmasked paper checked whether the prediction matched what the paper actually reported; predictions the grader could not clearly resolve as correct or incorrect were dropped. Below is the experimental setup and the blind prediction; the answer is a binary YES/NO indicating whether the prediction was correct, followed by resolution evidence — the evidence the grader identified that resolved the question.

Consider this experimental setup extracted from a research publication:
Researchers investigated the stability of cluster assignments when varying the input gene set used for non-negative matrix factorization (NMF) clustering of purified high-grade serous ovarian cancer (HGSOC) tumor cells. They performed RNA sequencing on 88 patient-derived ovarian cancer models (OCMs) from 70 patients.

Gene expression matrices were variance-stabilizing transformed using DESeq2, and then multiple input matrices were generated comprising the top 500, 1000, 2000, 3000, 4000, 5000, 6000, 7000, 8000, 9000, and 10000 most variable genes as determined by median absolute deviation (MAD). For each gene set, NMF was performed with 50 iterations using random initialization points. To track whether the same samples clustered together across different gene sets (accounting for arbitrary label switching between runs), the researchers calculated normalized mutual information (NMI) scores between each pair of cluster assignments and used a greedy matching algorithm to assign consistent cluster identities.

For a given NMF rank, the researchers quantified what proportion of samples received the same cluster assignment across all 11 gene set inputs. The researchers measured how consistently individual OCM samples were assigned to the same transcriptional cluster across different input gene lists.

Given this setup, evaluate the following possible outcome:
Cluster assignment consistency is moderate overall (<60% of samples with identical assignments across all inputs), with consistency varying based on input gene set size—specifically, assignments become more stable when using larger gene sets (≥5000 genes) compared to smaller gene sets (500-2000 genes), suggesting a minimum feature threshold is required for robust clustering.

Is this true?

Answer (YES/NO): NO